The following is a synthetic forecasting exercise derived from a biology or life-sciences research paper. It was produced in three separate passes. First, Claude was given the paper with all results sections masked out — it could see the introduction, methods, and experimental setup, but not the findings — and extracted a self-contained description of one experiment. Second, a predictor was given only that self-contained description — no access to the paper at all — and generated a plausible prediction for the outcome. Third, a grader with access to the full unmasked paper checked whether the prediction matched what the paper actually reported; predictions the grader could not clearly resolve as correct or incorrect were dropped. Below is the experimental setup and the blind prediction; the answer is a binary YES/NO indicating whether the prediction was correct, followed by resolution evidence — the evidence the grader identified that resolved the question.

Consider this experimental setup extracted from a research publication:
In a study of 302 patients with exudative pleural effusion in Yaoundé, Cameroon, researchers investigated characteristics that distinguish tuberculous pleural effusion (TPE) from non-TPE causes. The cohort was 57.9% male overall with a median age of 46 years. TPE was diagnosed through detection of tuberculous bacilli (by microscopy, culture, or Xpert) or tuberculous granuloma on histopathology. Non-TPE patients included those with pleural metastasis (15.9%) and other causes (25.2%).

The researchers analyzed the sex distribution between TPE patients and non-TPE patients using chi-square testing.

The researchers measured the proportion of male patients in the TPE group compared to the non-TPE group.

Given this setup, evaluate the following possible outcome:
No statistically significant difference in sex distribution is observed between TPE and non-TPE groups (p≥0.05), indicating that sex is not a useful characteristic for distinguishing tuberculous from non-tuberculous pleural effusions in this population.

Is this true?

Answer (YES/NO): NO